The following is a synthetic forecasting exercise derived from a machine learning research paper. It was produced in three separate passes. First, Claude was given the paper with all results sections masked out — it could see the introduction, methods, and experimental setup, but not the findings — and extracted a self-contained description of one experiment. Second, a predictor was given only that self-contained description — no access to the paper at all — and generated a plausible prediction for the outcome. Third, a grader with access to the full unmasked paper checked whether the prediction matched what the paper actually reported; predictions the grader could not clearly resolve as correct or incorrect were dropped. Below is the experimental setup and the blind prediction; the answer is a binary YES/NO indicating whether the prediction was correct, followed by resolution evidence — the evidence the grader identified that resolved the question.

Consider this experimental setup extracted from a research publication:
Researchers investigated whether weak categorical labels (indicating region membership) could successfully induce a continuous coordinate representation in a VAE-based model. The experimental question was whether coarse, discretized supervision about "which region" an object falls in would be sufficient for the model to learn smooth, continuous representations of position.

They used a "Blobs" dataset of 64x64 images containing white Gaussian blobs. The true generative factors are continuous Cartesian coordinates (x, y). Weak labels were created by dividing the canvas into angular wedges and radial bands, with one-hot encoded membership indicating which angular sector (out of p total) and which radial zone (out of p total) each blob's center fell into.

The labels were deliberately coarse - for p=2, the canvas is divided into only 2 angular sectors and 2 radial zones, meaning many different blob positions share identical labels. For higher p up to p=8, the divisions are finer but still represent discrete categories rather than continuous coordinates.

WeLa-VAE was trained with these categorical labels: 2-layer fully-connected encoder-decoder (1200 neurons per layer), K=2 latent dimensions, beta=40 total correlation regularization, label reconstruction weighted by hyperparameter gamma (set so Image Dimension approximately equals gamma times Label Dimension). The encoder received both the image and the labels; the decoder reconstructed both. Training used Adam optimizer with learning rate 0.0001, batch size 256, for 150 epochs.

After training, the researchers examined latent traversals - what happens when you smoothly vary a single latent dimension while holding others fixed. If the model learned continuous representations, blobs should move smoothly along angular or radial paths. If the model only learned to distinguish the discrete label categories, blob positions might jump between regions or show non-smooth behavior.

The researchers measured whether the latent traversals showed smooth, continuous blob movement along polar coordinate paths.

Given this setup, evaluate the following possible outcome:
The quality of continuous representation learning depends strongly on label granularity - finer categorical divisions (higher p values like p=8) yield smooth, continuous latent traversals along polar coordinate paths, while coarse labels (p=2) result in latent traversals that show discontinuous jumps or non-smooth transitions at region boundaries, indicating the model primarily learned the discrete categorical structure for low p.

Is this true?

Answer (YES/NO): NO